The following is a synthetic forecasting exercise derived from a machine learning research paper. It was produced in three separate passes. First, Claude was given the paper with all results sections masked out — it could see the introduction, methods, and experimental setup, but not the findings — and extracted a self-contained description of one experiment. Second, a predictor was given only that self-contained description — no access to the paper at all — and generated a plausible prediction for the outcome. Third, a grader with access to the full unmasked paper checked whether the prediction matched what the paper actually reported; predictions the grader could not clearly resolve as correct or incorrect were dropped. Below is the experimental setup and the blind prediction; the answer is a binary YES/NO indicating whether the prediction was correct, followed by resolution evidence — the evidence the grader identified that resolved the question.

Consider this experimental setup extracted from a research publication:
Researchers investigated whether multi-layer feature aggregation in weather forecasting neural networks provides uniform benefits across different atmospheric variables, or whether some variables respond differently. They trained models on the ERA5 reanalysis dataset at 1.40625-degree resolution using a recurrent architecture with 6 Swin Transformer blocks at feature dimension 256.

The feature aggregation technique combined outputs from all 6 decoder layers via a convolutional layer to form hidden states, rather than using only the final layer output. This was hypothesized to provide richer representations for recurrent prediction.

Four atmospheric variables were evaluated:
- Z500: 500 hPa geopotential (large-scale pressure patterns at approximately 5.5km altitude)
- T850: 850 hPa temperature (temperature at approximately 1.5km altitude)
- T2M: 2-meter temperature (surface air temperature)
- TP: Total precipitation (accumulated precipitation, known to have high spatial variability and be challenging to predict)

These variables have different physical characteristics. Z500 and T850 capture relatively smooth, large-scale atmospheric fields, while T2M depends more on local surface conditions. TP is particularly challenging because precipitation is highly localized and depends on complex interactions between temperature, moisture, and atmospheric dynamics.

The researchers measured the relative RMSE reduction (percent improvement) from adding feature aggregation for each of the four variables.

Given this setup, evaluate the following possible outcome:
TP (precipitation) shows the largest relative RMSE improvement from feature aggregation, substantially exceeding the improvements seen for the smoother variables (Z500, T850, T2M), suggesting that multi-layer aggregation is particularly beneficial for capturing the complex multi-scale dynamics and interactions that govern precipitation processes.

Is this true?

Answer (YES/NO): NO